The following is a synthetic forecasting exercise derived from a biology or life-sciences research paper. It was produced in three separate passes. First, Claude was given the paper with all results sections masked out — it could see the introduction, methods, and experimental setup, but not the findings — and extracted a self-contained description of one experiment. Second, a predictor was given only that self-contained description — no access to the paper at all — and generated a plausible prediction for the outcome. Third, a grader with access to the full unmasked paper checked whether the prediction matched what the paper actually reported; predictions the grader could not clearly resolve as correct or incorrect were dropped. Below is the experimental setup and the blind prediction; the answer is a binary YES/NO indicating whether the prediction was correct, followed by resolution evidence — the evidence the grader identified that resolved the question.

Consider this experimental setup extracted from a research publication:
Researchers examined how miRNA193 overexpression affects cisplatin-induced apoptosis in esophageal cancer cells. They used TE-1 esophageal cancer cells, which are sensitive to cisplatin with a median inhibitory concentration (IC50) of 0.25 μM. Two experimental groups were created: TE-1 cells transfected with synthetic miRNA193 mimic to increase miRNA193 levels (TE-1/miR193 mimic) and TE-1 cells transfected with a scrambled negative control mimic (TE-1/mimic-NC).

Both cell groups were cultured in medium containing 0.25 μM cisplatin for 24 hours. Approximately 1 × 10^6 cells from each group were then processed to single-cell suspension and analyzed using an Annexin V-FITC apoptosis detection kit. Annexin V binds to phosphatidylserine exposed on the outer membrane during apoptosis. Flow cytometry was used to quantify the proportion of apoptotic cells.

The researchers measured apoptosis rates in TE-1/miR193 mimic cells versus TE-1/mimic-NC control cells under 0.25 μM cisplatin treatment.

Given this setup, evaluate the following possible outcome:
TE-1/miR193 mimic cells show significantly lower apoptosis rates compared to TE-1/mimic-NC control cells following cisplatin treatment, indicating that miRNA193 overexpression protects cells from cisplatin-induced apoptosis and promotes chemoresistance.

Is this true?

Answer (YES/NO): YES